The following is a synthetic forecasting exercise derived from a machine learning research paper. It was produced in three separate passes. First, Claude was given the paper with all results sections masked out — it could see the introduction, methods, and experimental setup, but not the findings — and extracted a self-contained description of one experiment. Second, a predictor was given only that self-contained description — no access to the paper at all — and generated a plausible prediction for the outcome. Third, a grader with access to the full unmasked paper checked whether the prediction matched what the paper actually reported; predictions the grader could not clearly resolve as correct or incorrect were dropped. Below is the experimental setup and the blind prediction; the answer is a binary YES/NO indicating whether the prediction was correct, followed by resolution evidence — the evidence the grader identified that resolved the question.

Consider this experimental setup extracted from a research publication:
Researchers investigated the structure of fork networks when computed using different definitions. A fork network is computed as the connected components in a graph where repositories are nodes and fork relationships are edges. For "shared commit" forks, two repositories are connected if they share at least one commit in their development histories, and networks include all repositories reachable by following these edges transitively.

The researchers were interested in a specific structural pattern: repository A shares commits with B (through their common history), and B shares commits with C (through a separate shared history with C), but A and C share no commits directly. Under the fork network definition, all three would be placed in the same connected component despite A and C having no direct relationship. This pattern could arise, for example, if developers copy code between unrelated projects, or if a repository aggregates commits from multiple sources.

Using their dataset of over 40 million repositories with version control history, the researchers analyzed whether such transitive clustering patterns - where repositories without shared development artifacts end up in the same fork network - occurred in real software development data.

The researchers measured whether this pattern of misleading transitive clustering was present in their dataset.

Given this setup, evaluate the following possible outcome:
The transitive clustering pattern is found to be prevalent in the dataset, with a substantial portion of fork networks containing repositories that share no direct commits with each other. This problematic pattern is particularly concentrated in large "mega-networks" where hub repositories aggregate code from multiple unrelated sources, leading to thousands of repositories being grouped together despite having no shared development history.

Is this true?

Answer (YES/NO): NO